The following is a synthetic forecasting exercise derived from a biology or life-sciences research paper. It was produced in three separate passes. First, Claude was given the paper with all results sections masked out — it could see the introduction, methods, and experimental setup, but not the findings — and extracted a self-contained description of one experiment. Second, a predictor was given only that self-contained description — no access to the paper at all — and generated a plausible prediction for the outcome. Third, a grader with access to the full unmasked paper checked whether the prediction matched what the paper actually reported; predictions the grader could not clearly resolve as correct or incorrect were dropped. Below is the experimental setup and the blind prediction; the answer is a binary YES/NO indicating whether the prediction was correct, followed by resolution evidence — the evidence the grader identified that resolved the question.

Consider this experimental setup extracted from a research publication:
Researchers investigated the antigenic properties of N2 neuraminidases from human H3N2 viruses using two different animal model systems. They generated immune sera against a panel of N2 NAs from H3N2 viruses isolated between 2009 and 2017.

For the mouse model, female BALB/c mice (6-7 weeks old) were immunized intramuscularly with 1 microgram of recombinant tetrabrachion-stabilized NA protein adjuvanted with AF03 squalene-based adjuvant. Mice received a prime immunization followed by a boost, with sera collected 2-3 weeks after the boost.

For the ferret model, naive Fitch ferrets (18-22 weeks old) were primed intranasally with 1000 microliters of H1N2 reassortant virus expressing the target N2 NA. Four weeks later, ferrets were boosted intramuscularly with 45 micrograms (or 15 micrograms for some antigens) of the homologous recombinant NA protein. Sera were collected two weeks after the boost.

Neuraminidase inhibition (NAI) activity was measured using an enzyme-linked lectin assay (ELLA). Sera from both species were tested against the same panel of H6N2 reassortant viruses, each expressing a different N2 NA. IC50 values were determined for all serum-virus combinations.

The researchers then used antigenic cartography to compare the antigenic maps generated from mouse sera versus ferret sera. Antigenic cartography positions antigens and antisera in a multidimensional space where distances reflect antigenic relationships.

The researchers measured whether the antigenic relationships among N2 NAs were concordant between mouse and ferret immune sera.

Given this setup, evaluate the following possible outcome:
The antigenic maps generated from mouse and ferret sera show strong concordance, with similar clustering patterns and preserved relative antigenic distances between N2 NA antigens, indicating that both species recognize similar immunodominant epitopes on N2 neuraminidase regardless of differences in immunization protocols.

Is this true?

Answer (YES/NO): YES